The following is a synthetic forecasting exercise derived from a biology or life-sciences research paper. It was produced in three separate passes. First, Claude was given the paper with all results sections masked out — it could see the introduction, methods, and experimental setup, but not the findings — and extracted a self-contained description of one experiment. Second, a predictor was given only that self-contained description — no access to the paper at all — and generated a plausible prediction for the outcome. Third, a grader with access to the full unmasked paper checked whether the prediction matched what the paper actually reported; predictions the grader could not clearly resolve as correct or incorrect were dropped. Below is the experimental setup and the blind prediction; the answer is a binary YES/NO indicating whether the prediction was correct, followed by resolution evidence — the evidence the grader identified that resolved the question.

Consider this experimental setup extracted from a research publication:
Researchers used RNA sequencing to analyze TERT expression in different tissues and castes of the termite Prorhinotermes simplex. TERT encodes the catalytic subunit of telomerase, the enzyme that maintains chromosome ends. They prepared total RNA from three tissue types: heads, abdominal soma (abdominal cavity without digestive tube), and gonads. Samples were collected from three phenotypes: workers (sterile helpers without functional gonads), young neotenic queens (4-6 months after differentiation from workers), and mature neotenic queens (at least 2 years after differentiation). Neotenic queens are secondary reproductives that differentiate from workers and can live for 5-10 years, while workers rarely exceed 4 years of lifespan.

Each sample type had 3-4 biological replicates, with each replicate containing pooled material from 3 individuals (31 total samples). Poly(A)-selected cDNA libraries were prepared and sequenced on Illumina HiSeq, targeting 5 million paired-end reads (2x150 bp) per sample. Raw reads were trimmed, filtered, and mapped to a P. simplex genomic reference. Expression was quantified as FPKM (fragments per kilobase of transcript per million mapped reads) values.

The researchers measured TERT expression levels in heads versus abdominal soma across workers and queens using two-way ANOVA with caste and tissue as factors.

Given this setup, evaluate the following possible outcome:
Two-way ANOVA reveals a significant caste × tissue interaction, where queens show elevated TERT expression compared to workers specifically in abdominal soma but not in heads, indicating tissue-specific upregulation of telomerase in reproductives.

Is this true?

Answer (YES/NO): NO